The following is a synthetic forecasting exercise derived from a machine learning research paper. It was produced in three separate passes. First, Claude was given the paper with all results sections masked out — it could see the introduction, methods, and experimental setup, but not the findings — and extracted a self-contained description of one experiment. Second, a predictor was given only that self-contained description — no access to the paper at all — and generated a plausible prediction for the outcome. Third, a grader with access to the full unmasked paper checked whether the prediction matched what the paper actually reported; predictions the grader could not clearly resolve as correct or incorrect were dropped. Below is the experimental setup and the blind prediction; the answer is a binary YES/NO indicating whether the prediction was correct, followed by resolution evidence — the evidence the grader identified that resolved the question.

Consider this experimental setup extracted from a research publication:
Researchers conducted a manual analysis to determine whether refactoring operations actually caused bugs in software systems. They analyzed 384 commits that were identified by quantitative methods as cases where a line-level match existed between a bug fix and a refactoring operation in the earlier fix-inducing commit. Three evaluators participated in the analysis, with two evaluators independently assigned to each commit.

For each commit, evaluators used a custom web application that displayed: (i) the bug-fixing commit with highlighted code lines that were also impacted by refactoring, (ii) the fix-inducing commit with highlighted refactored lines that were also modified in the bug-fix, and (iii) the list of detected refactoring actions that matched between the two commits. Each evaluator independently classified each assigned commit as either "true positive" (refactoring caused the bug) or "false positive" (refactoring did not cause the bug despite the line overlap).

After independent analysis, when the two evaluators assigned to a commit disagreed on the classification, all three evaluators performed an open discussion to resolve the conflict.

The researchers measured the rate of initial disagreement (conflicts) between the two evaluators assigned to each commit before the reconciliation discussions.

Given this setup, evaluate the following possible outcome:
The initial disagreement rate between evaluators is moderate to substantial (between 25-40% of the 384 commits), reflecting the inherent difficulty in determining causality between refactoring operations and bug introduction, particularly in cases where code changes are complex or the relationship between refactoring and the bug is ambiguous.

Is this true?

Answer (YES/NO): YES